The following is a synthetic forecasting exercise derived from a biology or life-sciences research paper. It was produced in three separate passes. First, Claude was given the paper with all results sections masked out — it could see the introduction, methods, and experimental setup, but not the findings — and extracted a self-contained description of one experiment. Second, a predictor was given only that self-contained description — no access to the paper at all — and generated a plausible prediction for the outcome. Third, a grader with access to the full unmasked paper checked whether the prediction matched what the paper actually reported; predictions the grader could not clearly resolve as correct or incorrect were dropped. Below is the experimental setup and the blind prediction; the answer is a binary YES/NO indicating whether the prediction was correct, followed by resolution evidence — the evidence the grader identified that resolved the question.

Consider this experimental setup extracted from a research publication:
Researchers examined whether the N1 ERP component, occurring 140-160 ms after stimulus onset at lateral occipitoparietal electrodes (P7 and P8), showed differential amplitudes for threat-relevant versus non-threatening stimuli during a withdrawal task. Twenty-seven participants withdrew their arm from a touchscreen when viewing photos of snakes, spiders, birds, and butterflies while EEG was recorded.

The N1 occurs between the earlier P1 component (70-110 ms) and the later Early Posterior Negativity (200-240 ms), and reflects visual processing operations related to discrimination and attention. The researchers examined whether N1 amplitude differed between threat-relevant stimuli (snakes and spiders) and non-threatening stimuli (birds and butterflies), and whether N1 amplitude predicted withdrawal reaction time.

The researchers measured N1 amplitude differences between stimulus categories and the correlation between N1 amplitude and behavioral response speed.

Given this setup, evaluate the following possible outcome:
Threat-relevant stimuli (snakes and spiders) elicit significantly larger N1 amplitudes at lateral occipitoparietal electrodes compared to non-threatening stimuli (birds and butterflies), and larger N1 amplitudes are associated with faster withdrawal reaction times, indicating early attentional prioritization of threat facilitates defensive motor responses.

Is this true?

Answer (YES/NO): NO